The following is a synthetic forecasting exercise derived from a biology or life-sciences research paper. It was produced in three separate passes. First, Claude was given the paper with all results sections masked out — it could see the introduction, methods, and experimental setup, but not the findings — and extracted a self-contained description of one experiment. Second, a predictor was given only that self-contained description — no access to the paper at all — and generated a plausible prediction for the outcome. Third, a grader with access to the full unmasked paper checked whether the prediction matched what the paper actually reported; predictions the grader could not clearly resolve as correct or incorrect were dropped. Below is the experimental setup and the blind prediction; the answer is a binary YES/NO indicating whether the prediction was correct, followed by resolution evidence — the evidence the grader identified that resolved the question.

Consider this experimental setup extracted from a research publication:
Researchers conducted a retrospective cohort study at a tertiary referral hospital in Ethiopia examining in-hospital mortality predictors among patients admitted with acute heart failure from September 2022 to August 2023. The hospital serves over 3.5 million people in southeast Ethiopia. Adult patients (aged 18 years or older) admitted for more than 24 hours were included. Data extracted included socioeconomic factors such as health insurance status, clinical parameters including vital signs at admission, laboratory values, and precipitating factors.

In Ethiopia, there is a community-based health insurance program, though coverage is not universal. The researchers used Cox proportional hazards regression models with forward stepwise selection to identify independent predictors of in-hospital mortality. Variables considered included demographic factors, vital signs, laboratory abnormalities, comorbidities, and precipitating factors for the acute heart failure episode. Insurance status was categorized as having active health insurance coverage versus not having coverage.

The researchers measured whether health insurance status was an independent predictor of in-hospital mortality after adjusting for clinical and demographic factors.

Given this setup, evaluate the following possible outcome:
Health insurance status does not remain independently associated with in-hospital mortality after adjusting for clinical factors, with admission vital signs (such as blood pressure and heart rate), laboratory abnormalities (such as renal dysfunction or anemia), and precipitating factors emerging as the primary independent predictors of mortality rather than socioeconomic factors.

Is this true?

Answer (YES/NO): NO